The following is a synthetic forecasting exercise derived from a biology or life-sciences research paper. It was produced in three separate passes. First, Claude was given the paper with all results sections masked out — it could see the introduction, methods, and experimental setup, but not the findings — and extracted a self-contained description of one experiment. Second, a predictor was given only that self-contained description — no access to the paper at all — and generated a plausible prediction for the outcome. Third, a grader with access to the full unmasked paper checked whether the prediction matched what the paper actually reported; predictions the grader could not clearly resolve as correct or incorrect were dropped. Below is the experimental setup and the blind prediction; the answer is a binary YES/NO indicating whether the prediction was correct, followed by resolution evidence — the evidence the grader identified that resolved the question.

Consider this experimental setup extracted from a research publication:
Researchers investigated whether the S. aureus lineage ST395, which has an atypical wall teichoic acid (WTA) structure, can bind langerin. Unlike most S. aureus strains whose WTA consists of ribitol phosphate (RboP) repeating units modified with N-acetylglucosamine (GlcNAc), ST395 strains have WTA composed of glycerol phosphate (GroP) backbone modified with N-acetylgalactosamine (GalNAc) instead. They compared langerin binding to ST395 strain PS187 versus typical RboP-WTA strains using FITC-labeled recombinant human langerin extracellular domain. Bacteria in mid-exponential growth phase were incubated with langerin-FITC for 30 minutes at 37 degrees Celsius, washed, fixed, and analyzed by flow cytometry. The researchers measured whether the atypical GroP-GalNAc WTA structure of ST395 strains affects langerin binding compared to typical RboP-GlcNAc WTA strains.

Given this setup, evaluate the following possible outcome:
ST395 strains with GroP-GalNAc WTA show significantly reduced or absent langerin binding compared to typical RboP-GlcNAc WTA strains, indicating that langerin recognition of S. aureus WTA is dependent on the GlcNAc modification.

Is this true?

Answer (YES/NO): YES